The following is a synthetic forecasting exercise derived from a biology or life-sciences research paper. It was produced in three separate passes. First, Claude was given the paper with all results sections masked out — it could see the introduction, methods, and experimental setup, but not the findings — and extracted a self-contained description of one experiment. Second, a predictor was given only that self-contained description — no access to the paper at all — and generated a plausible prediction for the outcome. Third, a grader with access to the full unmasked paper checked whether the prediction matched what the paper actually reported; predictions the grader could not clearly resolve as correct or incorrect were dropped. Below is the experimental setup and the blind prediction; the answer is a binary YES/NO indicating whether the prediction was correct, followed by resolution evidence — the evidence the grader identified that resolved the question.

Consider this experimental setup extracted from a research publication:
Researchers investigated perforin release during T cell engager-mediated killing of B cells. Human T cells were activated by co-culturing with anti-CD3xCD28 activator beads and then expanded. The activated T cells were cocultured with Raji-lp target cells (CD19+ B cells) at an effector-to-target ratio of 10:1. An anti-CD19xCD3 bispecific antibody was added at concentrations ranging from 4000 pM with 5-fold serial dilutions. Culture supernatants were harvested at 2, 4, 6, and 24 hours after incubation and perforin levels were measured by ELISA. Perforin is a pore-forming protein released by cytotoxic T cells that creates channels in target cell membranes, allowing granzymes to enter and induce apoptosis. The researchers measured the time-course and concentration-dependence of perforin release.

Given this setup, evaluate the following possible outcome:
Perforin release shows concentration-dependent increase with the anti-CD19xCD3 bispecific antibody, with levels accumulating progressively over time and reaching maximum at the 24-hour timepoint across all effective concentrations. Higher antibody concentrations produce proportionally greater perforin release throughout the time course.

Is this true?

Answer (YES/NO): NO